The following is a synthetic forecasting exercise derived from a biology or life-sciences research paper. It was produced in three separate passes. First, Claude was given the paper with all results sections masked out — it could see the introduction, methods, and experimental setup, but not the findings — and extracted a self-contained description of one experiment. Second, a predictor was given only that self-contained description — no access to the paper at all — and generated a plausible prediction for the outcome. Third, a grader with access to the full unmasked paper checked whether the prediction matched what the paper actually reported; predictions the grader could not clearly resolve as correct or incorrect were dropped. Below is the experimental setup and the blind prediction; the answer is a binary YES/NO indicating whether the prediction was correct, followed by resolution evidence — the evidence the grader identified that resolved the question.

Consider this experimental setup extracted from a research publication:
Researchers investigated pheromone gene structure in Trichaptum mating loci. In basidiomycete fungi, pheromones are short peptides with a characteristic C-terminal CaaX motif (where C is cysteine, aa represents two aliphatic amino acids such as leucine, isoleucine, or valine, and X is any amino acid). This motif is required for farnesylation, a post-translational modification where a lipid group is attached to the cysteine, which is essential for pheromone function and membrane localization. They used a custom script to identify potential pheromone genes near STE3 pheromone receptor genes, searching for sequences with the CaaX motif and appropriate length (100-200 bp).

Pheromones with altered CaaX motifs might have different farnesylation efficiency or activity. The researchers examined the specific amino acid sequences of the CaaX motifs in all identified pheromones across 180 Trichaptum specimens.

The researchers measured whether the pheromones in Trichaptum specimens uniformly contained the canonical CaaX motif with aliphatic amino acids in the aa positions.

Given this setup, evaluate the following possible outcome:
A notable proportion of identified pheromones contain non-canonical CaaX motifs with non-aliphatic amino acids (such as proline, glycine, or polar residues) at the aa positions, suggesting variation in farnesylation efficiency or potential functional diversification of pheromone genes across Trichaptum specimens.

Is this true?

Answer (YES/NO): YES